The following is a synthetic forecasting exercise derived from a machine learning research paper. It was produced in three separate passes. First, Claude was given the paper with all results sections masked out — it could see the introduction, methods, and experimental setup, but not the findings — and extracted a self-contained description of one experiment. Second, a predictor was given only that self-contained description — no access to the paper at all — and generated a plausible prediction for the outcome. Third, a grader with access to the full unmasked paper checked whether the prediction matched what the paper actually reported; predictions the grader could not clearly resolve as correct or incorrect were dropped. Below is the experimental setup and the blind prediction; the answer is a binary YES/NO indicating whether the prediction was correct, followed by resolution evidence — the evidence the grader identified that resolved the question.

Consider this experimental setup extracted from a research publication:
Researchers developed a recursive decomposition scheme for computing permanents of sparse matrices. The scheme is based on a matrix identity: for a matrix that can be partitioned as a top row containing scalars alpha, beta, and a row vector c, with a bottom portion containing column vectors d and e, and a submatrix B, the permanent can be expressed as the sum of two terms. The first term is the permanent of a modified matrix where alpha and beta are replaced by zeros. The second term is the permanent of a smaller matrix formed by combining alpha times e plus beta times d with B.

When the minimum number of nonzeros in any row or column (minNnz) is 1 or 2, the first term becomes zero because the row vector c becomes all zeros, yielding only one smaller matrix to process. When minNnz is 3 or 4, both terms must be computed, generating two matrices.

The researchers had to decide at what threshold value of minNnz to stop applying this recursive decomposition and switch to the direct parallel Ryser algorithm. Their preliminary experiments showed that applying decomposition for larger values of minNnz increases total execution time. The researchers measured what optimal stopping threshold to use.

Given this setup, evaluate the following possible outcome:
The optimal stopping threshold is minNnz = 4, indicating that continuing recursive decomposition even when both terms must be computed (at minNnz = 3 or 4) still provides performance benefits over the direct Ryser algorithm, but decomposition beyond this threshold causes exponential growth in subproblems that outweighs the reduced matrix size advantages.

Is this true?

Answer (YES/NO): YES